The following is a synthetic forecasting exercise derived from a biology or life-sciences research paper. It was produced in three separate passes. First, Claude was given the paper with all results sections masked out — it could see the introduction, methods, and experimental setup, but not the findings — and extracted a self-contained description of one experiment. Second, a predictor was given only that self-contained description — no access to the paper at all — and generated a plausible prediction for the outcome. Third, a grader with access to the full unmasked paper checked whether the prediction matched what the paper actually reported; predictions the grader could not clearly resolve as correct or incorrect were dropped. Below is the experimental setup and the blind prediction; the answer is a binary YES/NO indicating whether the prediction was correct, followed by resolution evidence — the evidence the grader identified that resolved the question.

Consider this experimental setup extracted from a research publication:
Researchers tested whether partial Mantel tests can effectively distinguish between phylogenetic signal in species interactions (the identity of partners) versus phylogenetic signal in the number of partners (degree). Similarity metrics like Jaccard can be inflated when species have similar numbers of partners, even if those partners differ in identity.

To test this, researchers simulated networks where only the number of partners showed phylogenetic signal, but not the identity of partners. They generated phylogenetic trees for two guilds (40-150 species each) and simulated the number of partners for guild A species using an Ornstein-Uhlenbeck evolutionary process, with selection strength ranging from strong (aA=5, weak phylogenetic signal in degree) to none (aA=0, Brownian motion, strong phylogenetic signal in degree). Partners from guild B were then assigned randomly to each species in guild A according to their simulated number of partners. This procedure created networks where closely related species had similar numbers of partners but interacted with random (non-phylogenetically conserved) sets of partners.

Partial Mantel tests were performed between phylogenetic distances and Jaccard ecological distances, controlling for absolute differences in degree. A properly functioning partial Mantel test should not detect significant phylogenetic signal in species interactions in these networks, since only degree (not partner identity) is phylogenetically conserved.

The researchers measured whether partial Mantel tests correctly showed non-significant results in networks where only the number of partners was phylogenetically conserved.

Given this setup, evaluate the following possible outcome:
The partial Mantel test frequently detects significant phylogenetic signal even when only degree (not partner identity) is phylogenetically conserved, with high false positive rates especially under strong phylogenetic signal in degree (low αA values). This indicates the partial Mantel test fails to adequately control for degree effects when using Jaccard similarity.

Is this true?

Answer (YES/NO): YES